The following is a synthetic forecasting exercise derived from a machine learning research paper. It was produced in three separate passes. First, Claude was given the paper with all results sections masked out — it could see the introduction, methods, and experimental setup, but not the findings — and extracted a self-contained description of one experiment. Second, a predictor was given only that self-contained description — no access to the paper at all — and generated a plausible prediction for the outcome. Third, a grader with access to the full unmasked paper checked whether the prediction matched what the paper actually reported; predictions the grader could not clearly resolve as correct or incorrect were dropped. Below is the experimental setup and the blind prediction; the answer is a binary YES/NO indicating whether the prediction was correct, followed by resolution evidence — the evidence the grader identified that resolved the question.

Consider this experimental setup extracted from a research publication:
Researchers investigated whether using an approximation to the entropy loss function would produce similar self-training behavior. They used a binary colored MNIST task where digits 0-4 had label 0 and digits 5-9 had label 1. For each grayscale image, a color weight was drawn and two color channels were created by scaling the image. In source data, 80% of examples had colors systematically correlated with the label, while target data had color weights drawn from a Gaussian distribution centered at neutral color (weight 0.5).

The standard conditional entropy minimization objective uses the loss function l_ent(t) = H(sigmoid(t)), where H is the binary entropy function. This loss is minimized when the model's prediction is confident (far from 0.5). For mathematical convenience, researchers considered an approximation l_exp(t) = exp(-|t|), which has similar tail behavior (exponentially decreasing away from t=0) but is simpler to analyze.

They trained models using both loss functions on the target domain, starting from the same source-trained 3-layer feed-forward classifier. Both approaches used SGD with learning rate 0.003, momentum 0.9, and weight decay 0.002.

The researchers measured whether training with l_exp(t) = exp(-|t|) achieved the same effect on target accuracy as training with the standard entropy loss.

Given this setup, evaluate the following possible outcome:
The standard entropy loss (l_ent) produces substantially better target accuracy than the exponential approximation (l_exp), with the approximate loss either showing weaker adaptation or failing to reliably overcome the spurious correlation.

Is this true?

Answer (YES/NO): NO